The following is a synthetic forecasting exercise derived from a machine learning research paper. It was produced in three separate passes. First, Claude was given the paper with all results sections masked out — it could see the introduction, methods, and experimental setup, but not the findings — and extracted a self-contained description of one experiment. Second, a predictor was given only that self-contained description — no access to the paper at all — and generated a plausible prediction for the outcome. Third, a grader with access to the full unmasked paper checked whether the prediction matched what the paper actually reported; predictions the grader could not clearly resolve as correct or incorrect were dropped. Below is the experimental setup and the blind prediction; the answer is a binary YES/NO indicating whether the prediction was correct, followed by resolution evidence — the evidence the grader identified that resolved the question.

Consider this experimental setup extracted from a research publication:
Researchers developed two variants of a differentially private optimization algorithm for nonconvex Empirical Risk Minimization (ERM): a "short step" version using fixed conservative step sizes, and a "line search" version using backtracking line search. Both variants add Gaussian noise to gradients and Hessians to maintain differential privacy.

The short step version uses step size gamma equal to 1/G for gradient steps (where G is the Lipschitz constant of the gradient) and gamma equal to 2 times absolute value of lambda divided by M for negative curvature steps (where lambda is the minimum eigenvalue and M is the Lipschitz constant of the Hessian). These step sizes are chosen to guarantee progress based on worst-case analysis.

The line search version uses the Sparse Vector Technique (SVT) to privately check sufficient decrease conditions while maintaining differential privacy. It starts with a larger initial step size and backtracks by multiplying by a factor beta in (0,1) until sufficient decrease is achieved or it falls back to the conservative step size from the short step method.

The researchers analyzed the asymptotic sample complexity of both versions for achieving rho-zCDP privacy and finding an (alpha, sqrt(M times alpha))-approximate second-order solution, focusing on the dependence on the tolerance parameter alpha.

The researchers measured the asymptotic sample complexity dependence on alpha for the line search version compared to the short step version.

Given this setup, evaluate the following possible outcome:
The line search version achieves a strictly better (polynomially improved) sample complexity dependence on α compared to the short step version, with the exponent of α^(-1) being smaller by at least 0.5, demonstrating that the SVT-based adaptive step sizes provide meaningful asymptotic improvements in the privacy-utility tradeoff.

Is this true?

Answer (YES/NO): NO